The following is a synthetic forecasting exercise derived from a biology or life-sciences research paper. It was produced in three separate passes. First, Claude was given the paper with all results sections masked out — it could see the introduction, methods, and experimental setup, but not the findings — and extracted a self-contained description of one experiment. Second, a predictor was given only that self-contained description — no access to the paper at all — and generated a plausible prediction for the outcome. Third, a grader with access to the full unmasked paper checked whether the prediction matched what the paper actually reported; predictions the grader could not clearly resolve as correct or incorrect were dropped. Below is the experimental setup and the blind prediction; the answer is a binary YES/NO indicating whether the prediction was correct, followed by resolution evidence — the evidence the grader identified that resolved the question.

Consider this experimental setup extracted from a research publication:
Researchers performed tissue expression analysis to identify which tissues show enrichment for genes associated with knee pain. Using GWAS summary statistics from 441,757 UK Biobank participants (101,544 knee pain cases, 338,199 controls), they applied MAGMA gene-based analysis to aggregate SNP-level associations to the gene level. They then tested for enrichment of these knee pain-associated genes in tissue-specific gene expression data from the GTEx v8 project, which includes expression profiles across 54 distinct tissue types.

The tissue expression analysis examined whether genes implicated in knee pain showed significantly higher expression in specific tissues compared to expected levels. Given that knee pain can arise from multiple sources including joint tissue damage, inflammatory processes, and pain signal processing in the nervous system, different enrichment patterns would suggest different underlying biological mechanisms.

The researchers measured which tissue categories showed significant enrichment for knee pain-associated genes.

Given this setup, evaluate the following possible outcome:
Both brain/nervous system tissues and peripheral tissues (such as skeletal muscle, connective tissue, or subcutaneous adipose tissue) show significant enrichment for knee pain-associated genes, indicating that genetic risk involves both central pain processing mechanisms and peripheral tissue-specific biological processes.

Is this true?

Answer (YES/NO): NO